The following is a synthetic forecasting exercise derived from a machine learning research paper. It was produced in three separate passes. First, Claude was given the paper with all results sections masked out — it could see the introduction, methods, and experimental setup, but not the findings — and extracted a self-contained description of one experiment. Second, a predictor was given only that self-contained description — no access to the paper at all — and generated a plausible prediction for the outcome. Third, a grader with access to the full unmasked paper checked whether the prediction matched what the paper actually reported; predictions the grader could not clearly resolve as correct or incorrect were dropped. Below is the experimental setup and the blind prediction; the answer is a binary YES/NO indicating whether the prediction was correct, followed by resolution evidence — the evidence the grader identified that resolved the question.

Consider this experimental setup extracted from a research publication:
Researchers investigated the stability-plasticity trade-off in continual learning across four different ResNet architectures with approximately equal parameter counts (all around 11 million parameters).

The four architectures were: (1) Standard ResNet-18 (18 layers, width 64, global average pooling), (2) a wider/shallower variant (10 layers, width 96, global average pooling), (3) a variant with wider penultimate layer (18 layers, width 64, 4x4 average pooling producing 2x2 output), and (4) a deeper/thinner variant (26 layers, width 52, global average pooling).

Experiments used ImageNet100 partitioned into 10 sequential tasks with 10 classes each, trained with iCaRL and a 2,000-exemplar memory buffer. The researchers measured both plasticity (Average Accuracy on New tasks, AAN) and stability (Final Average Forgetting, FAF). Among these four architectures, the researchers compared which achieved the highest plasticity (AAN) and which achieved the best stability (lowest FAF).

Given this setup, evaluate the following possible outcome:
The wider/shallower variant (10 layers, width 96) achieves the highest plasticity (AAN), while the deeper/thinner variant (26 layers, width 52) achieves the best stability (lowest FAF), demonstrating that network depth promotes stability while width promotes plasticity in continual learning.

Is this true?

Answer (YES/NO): NO